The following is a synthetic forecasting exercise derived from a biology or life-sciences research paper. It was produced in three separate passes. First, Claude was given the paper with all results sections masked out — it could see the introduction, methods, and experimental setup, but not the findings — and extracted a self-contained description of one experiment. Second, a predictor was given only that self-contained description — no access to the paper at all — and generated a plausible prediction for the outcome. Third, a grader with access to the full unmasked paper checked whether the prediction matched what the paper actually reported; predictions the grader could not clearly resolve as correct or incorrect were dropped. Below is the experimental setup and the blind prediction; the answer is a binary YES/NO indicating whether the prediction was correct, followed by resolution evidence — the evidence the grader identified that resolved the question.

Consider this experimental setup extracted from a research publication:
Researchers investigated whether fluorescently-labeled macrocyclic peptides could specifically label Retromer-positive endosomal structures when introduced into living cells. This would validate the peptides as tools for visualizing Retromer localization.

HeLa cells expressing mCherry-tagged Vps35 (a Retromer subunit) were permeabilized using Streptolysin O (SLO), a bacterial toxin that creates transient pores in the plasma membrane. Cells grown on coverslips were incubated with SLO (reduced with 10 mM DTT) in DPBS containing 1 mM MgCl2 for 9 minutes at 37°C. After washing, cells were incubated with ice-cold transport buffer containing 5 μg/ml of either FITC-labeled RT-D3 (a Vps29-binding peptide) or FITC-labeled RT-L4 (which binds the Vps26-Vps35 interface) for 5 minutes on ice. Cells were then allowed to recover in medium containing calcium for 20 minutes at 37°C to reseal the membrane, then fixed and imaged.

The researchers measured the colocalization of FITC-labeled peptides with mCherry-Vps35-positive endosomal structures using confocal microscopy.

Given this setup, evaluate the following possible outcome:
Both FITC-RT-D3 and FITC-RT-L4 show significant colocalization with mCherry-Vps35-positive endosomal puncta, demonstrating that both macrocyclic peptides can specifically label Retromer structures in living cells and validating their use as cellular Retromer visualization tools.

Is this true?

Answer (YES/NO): YES